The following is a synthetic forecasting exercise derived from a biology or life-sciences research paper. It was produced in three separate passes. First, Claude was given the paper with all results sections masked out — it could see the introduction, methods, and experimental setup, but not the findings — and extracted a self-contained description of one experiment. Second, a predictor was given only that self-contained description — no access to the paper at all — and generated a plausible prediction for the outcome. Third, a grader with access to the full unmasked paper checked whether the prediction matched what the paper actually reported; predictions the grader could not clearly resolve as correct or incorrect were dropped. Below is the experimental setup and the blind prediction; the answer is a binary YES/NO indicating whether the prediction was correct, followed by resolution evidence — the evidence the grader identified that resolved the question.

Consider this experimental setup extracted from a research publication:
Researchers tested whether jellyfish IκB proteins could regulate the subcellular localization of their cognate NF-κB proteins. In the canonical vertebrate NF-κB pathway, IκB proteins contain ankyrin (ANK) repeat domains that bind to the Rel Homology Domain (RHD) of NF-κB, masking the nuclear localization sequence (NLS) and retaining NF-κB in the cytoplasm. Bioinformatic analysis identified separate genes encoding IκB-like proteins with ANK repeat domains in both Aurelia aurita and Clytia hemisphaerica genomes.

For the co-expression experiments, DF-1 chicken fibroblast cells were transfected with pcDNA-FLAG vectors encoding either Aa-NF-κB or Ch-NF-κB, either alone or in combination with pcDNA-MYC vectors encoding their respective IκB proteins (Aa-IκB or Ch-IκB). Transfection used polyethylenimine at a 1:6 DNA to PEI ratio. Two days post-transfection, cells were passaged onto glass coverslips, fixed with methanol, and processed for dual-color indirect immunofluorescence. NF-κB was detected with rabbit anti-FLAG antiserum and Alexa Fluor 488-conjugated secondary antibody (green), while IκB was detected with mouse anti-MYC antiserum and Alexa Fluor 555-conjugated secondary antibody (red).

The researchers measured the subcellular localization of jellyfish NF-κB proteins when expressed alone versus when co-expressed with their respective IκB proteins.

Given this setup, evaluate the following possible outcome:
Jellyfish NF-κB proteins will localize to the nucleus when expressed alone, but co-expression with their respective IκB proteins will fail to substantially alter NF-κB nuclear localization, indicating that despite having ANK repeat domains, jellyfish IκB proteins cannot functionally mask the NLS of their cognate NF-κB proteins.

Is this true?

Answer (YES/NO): NO